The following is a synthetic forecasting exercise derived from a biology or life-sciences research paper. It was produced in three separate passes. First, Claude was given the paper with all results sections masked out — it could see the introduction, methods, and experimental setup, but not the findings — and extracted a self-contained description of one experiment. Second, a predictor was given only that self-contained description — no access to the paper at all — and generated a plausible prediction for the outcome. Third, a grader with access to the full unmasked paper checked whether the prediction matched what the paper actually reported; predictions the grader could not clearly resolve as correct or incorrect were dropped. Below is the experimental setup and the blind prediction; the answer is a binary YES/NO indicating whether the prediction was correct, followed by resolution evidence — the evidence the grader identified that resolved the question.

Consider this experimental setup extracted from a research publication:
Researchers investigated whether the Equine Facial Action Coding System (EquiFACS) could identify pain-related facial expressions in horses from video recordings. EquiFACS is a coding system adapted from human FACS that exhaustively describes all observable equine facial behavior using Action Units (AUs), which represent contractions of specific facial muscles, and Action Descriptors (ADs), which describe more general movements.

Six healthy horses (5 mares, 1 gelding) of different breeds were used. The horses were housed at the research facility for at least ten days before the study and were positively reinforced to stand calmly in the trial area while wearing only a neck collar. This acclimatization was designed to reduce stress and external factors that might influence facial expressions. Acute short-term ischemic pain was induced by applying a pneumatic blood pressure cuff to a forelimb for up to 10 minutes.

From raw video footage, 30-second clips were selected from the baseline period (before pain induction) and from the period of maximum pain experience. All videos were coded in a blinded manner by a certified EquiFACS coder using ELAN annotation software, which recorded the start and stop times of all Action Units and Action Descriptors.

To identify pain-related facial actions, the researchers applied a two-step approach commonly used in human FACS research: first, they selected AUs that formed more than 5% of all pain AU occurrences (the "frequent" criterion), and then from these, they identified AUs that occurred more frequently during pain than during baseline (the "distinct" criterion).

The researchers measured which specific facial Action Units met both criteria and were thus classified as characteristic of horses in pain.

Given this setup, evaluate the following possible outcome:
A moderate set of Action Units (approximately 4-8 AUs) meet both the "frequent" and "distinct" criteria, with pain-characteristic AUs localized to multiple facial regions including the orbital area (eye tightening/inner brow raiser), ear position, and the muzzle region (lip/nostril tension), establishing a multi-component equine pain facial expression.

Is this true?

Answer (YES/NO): YES